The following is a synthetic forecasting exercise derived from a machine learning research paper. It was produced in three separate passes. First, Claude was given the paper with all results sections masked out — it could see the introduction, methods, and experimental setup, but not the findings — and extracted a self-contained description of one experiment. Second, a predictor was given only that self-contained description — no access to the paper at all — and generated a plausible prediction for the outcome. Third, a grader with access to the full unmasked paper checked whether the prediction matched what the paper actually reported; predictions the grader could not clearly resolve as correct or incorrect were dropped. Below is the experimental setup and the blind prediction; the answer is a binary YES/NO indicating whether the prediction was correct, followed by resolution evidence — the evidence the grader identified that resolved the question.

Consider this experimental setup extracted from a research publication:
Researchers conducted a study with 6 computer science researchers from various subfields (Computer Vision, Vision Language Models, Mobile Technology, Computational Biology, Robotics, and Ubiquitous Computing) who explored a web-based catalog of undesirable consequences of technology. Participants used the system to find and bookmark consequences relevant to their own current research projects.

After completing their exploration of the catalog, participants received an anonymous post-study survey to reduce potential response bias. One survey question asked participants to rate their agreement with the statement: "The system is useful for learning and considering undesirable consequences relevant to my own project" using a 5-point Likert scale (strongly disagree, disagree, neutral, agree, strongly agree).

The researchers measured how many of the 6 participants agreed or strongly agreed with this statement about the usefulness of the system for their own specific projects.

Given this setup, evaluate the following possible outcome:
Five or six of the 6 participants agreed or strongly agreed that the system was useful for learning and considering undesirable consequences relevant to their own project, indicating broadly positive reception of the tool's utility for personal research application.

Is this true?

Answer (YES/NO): NO